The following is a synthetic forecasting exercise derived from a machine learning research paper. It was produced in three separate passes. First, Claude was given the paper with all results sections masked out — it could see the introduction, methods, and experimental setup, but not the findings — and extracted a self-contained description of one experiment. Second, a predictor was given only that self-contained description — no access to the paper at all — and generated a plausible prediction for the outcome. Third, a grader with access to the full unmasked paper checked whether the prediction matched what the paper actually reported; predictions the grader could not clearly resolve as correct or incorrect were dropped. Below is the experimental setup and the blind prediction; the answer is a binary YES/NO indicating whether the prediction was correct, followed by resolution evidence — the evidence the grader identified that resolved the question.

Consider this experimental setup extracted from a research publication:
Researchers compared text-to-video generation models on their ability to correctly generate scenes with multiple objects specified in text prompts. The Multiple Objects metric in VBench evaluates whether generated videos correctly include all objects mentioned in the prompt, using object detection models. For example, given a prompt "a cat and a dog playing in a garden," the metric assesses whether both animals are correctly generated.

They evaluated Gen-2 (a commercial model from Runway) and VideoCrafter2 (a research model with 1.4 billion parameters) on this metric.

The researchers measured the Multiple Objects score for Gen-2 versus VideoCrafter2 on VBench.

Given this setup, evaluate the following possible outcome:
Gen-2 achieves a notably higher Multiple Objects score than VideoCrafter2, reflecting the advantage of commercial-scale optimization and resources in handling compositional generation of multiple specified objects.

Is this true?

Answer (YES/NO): YES